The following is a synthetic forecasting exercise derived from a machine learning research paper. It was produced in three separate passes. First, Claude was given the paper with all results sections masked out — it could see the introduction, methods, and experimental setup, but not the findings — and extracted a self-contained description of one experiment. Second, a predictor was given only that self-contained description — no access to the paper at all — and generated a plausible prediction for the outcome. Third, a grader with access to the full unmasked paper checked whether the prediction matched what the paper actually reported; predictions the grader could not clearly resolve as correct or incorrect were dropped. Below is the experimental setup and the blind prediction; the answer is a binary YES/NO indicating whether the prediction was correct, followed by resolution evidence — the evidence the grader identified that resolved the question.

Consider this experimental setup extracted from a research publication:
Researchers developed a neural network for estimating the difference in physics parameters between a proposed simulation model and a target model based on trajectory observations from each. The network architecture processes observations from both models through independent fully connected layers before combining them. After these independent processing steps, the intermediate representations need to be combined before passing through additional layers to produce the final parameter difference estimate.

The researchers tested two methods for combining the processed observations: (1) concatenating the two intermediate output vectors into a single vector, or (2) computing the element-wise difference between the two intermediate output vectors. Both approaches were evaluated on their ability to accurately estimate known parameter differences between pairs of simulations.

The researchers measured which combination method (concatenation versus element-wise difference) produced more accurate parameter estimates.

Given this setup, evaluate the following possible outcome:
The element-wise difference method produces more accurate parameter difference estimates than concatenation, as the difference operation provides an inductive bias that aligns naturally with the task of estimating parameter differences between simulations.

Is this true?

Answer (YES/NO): NO